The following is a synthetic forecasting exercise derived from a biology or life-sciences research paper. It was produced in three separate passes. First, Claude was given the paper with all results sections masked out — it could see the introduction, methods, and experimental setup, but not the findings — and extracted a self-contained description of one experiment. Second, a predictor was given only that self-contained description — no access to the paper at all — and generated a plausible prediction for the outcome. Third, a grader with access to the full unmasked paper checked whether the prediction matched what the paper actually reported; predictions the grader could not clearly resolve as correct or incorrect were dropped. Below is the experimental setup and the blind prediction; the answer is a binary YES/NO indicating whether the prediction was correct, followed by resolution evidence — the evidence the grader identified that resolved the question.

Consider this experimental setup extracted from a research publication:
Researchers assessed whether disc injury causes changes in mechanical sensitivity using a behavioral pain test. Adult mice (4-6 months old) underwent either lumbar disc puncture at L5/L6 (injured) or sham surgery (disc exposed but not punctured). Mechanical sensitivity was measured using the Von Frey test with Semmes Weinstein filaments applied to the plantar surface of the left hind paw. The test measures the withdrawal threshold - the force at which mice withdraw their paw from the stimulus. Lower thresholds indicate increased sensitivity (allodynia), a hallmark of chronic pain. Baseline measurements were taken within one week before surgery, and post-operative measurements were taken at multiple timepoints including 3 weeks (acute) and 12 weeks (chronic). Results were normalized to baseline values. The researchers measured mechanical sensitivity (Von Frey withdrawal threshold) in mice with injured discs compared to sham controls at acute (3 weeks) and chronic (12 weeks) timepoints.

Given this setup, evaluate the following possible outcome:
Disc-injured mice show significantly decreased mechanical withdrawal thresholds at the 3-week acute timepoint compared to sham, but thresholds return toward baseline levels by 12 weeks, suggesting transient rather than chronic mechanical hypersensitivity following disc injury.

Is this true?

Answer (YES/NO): NO